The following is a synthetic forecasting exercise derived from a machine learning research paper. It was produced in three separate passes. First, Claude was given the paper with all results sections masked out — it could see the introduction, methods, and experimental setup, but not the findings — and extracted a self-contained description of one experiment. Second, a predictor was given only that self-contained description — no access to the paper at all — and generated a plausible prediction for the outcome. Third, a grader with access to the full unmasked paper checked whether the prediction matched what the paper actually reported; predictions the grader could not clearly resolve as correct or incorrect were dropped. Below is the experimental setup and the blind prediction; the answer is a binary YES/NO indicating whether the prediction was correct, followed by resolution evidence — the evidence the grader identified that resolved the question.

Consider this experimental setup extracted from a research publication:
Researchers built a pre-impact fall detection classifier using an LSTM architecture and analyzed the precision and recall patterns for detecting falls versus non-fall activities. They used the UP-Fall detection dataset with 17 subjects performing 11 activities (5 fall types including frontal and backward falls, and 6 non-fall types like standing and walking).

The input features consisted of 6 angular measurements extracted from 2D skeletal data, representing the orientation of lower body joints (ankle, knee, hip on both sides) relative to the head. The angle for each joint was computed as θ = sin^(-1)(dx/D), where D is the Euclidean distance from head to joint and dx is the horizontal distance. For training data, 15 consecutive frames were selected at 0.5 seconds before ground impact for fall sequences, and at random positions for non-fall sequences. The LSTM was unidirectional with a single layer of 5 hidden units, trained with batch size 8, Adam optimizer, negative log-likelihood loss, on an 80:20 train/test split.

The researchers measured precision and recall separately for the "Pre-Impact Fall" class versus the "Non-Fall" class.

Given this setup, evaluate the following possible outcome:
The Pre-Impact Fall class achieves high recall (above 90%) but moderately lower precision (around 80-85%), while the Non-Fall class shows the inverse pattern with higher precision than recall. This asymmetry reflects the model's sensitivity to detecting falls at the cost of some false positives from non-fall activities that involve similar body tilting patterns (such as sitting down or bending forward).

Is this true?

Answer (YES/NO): NO